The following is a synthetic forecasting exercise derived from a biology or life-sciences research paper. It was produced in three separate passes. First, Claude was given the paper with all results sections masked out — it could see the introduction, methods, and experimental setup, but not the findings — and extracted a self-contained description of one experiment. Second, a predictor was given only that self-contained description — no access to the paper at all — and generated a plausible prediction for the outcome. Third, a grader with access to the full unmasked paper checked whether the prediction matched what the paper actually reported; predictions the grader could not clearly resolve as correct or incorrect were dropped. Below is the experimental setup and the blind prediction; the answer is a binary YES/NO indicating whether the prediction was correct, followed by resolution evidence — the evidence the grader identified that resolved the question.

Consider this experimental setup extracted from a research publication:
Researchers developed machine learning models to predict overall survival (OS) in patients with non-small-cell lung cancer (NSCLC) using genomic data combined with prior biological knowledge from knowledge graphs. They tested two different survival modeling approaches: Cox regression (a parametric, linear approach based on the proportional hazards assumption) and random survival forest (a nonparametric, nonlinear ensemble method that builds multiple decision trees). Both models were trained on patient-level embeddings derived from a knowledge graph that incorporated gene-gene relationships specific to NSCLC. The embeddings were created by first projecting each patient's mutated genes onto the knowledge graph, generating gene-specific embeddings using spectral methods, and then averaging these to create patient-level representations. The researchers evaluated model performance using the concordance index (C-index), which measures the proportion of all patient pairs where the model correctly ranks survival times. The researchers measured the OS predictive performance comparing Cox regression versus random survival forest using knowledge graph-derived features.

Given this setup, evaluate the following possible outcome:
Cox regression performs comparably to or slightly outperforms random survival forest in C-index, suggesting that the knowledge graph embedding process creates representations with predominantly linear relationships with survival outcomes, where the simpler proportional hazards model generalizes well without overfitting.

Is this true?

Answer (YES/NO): NO